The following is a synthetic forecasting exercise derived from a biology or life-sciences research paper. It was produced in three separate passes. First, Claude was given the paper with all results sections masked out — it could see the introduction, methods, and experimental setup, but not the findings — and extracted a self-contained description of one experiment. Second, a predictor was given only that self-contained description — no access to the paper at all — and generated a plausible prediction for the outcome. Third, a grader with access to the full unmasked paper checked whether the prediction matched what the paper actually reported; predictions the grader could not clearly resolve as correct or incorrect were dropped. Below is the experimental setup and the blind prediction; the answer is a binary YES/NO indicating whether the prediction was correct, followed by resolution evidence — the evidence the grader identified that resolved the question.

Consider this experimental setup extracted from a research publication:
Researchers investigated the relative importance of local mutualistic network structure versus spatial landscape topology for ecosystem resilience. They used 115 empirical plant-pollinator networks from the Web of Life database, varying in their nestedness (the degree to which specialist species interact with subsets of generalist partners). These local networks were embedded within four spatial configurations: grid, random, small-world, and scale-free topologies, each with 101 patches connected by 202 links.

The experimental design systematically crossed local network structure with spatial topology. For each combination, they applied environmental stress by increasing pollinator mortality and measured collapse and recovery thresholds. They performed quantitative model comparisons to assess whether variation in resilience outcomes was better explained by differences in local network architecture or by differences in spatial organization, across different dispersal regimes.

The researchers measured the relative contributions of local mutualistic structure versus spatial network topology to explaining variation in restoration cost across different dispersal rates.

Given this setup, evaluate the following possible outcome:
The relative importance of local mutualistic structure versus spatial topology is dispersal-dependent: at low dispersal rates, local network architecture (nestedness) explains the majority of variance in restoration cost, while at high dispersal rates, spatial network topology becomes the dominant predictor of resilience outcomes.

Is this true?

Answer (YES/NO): NO